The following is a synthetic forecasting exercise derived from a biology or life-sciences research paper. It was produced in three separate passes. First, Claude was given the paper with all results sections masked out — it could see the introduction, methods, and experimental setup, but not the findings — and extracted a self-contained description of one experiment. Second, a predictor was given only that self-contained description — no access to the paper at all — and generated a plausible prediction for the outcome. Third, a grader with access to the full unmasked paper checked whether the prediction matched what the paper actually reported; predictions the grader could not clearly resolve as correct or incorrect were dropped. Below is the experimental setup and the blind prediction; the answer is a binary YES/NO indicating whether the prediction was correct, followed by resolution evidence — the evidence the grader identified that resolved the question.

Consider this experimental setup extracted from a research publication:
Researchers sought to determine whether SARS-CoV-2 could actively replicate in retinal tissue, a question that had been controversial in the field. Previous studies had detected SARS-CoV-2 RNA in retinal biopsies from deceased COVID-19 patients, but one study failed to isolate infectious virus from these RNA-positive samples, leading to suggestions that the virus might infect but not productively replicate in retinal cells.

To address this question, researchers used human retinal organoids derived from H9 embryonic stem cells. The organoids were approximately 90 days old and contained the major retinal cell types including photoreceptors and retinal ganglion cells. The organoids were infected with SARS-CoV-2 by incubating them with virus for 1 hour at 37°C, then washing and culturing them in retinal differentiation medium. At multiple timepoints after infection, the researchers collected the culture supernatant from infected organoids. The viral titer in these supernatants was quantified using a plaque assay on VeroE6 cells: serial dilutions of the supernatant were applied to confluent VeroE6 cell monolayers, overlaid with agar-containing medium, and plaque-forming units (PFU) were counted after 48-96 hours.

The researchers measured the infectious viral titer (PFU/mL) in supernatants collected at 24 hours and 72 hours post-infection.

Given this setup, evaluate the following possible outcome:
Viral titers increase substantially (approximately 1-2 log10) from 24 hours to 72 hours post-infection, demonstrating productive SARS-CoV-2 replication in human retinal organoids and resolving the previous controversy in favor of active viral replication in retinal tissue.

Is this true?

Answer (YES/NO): NO